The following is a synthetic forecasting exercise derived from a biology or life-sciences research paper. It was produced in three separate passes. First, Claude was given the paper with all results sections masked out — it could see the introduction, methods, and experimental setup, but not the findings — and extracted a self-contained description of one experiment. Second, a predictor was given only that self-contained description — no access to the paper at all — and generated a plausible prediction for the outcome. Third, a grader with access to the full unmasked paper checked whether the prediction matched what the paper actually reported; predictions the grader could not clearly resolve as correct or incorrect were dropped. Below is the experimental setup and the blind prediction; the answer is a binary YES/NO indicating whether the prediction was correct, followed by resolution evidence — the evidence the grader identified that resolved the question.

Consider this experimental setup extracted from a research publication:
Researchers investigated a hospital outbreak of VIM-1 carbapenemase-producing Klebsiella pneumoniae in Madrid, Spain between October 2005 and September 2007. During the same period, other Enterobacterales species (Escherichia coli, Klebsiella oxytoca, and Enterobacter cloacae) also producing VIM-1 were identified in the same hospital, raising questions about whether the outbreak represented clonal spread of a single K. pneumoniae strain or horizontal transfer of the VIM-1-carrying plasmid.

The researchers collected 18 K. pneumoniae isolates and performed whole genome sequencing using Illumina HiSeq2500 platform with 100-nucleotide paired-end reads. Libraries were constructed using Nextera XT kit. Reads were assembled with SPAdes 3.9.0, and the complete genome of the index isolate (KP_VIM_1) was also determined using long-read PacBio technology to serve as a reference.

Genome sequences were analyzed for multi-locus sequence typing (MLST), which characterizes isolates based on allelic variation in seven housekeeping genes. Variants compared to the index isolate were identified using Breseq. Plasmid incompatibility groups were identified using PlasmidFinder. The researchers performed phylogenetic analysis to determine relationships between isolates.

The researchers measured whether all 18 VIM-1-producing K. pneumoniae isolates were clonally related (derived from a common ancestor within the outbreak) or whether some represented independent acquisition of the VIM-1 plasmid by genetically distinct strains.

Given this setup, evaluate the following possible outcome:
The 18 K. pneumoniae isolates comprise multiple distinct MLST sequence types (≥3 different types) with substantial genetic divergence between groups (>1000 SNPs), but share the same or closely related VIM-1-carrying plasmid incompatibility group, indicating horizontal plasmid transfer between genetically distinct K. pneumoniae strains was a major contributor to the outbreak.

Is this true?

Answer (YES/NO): NO